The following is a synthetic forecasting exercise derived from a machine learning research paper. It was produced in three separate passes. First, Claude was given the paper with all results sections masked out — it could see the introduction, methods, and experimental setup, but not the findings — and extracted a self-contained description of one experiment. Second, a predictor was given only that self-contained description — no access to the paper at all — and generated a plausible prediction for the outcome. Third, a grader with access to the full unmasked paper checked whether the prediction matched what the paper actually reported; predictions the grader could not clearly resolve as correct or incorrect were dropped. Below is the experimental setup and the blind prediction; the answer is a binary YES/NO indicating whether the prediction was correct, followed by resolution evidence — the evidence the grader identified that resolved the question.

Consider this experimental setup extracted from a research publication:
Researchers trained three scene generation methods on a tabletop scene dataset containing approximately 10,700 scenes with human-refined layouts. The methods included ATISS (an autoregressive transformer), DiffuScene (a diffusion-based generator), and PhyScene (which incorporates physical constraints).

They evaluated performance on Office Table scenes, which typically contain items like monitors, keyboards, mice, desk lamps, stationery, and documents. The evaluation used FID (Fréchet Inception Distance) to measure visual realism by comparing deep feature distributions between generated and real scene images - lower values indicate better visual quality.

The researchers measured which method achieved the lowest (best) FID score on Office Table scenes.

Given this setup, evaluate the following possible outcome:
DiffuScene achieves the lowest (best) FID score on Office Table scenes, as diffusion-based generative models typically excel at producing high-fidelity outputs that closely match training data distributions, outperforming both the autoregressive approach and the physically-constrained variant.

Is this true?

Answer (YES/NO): NO